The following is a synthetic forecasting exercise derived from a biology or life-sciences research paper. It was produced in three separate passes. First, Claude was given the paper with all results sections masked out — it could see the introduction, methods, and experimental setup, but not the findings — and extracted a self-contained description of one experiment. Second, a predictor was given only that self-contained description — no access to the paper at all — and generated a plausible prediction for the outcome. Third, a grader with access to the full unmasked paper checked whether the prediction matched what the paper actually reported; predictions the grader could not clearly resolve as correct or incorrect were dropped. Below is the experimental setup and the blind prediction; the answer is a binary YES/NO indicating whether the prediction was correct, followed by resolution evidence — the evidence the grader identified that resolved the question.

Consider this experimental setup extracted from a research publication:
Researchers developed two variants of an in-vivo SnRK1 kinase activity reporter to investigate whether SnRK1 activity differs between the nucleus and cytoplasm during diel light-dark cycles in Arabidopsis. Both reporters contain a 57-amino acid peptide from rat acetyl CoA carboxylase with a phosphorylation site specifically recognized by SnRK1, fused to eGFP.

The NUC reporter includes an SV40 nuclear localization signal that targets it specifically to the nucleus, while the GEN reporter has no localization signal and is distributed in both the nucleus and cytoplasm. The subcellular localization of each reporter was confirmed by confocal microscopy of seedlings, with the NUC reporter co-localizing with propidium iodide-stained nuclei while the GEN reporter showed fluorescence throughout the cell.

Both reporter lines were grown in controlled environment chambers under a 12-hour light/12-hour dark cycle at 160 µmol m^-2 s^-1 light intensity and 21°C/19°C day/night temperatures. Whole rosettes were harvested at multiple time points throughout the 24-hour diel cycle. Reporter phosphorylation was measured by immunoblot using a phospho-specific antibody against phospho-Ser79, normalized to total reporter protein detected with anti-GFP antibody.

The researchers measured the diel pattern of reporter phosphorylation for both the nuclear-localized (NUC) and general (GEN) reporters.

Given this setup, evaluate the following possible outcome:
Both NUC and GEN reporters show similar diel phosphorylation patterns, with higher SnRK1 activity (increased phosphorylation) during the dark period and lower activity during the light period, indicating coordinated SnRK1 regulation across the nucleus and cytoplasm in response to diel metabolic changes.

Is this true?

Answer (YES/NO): NO